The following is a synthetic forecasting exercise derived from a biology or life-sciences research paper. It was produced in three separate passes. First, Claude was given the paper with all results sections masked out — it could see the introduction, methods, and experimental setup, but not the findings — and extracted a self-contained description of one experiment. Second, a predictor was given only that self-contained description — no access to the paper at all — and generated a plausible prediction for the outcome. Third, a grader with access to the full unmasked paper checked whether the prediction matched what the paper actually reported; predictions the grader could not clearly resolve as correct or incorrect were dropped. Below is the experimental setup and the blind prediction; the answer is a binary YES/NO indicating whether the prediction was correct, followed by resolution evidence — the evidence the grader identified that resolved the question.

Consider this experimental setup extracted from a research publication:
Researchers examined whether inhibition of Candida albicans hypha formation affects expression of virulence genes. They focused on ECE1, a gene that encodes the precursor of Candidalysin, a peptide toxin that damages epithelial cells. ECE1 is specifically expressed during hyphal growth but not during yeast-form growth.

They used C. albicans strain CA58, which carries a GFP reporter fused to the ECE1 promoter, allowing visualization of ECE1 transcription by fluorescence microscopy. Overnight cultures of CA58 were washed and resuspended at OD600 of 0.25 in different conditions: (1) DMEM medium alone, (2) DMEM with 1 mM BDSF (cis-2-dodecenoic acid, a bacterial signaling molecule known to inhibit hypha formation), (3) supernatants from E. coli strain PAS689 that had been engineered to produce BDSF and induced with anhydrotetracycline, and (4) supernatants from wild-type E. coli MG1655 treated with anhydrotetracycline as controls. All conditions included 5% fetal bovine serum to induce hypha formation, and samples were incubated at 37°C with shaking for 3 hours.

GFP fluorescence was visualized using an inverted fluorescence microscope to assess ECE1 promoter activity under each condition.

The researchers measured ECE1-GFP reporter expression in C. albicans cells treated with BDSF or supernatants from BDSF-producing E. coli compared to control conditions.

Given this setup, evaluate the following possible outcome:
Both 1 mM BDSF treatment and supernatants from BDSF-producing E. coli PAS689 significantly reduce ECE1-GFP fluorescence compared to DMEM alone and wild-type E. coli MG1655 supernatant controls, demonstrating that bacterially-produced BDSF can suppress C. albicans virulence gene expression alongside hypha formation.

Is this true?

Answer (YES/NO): YES